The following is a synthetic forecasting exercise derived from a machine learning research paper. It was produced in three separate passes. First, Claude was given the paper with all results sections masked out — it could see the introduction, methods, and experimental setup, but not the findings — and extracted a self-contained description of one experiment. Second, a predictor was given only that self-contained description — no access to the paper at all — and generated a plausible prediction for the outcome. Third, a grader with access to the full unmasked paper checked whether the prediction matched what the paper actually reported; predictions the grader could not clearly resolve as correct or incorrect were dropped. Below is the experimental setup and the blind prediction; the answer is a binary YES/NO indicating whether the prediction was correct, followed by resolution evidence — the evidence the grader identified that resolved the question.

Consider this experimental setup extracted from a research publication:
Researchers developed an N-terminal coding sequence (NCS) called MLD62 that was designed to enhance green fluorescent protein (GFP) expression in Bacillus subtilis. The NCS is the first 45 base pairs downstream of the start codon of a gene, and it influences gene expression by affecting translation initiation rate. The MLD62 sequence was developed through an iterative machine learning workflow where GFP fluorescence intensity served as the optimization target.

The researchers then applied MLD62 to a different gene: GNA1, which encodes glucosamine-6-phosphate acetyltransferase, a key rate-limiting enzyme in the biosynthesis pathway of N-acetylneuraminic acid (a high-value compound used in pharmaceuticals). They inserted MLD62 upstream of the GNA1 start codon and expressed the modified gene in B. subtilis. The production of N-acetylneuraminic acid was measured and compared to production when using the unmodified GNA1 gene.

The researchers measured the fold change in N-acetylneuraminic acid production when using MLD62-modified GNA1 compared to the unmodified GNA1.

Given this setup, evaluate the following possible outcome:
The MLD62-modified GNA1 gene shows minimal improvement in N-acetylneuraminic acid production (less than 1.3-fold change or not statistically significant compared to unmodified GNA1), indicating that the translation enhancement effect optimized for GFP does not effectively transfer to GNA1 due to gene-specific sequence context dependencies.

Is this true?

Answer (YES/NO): NO